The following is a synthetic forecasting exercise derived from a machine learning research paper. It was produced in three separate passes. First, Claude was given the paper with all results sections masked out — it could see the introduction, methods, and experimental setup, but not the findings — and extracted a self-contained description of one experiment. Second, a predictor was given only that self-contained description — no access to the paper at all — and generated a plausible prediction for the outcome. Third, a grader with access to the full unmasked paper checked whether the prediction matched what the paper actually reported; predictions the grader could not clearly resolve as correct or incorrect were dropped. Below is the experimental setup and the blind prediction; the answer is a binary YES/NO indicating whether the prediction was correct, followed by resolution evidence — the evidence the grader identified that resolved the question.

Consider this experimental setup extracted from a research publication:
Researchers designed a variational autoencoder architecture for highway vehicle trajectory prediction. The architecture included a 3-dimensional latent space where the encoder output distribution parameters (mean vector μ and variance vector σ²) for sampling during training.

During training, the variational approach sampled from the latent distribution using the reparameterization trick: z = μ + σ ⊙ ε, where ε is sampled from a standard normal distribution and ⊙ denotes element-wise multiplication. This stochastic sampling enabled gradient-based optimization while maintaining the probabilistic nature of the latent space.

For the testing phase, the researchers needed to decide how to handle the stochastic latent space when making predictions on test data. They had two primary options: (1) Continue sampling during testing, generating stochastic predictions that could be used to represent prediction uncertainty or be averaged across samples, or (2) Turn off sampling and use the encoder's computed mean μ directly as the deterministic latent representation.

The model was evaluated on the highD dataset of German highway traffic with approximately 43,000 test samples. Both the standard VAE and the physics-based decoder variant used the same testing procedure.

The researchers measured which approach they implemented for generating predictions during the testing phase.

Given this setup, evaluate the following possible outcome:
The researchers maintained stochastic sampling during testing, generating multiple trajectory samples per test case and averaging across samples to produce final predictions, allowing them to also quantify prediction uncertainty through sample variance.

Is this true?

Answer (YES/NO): NO